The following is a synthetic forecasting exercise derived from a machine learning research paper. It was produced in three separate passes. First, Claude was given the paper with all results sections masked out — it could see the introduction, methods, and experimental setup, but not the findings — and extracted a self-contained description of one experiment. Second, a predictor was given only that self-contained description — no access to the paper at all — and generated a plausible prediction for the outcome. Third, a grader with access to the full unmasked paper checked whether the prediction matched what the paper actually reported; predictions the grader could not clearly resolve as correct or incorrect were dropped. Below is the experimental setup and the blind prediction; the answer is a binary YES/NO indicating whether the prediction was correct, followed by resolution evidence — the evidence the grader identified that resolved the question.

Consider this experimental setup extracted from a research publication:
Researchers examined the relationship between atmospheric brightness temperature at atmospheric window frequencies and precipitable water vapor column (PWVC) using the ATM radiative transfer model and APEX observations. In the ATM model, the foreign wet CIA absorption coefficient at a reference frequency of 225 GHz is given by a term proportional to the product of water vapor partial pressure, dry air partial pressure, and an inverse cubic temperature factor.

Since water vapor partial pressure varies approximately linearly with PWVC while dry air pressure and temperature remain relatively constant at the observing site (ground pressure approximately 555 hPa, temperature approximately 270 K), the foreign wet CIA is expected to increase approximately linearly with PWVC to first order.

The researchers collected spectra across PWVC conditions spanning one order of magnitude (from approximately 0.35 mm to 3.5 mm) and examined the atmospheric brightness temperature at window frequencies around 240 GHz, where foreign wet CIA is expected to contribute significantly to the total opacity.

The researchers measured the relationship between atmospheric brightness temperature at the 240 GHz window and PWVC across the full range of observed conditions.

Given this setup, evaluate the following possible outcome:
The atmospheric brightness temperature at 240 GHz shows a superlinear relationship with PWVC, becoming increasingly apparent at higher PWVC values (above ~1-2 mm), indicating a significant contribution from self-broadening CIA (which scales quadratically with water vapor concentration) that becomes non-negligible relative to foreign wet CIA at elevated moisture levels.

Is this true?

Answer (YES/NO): NO